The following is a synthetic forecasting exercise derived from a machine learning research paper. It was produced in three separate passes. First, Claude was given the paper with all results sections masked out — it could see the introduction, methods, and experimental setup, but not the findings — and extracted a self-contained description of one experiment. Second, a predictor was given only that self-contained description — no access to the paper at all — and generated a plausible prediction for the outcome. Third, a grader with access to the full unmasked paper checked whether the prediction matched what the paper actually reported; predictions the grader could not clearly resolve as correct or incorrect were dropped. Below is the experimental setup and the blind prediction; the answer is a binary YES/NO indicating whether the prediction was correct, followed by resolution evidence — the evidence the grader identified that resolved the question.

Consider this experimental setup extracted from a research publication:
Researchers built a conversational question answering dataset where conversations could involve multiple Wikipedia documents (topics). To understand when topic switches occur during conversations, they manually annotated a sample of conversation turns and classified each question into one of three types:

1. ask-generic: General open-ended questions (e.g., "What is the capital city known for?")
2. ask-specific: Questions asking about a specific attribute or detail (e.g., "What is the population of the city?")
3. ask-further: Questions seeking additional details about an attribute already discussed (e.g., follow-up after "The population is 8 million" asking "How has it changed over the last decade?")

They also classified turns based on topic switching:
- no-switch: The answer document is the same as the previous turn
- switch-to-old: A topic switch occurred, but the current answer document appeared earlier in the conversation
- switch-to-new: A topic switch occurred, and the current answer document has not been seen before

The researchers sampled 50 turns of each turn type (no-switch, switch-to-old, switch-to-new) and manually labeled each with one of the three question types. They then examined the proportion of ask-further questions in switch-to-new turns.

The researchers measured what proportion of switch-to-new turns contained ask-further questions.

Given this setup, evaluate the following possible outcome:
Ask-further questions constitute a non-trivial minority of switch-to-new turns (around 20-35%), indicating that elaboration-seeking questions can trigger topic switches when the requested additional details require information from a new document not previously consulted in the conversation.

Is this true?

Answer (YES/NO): NO